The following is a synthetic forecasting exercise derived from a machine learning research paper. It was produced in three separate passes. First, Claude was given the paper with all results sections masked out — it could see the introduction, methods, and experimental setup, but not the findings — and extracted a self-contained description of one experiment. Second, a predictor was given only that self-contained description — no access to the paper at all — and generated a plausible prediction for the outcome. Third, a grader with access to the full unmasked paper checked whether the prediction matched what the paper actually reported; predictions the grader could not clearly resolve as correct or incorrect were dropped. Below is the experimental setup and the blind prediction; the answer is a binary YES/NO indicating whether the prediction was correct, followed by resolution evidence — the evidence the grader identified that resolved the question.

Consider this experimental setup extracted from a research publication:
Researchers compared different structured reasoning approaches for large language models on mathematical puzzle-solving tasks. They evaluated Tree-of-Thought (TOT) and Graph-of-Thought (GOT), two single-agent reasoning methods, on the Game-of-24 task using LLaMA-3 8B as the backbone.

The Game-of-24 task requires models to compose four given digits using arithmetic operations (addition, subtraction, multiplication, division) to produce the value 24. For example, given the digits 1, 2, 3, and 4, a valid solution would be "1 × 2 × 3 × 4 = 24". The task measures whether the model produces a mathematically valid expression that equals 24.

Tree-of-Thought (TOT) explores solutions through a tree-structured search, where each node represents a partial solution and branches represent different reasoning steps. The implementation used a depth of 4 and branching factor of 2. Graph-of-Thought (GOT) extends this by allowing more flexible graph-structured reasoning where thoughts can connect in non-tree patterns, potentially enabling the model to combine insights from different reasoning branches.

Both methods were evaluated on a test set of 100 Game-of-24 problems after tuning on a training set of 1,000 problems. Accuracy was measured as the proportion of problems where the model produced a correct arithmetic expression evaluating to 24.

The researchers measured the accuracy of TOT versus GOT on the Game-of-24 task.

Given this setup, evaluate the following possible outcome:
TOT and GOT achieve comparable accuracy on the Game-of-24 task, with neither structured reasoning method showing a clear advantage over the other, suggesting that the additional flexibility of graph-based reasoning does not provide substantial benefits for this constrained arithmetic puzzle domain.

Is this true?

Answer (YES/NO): NO